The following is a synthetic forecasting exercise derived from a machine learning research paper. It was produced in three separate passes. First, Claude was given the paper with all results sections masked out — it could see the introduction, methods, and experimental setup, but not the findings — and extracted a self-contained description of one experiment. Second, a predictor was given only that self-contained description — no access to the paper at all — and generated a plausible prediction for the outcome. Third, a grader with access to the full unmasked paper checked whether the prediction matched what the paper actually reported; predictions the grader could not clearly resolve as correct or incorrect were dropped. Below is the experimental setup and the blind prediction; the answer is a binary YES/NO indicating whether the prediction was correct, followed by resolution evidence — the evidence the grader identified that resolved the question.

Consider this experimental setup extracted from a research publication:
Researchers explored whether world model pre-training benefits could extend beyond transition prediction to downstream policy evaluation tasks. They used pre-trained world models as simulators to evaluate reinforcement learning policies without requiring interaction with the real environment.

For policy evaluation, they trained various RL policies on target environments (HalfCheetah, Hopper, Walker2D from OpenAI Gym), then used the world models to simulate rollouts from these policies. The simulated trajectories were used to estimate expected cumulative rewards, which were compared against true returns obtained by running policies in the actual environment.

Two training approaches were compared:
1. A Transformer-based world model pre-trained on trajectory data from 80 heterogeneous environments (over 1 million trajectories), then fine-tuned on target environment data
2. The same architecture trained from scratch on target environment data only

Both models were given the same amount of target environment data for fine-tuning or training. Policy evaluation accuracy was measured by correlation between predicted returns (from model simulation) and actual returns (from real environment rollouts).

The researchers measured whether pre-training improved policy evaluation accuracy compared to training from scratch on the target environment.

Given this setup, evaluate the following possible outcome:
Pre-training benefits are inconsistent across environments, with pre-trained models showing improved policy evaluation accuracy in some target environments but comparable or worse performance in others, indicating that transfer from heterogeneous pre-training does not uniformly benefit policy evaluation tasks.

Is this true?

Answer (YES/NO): NO